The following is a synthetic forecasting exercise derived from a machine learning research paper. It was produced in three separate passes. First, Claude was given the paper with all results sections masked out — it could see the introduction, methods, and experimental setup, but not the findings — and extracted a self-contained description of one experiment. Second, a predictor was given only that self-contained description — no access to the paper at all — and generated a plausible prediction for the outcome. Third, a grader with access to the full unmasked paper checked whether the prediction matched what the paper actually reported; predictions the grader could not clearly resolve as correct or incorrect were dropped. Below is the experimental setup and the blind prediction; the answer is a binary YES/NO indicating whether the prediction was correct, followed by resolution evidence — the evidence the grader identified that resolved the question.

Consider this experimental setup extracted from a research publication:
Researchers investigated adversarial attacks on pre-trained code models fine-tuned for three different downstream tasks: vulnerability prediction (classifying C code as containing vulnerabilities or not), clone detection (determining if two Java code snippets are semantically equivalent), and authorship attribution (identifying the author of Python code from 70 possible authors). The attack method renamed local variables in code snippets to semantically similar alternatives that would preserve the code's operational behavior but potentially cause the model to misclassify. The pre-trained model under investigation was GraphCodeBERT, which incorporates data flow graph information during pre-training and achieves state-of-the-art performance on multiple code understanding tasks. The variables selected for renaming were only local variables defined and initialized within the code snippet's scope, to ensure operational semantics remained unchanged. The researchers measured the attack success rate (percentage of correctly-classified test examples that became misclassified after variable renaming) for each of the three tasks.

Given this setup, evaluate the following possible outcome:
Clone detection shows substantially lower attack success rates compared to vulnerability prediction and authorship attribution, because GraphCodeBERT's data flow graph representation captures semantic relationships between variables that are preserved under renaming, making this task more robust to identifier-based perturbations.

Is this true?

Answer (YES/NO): YES